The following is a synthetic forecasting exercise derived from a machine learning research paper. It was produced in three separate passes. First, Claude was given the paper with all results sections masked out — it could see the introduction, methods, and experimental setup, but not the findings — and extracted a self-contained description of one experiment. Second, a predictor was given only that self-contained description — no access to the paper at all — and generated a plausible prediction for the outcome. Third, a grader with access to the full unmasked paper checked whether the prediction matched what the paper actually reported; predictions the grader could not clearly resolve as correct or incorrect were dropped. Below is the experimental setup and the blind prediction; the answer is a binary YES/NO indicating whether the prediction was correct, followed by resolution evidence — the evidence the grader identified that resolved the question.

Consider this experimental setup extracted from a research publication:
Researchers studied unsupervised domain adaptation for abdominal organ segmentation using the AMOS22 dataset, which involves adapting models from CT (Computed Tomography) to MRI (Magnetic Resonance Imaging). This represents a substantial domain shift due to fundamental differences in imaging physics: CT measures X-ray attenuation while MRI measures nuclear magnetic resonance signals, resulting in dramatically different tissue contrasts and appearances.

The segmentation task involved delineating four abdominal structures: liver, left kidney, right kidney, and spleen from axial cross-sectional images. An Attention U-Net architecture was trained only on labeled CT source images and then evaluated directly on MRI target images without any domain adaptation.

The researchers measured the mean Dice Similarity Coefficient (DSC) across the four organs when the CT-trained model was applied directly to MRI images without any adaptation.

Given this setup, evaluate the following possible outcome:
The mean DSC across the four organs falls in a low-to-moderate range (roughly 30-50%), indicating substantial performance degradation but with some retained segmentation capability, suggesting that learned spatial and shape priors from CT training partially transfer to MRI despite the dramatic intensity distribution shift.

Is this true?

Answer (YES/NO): NO